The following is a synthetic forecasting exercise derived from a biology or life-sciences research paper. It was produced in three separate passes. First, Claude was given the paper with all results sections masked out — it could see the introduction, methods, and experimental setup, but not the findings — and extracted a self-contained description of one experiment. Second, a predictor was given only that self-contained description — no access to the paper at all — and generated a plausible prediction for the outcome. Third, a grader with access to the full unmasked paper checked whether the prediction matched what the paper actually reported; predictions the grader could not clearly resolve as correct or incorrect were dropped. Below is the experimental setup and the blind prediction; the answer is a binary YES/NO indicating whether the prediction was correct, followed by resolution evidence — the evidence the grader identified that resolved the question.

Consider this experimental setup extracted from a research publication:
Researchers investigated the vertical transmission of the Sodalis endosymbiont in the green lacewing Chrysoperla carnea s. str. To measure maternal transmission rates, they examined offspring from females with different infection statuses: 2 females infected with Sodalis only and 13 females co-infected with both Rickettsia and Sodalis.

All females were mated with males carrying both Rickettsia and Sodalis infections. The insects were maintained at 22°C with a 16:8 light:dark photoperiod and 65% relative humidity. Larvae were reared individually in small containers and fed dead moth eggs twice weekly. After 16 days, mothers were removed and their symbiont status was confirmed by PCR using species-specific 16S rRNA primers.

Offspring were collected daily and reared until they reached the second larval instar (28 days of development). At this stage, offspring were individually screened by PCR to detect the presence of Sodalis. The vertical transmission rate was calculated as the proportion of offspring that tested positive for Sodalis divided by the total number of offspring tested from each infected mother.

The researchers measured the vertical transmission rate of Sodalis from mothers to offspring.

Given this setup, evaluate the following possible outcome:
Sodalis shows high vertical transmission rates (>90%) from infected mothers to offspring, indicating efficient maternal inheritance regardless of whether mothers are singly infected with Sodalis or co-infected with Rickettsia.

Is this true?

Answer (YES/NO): YES